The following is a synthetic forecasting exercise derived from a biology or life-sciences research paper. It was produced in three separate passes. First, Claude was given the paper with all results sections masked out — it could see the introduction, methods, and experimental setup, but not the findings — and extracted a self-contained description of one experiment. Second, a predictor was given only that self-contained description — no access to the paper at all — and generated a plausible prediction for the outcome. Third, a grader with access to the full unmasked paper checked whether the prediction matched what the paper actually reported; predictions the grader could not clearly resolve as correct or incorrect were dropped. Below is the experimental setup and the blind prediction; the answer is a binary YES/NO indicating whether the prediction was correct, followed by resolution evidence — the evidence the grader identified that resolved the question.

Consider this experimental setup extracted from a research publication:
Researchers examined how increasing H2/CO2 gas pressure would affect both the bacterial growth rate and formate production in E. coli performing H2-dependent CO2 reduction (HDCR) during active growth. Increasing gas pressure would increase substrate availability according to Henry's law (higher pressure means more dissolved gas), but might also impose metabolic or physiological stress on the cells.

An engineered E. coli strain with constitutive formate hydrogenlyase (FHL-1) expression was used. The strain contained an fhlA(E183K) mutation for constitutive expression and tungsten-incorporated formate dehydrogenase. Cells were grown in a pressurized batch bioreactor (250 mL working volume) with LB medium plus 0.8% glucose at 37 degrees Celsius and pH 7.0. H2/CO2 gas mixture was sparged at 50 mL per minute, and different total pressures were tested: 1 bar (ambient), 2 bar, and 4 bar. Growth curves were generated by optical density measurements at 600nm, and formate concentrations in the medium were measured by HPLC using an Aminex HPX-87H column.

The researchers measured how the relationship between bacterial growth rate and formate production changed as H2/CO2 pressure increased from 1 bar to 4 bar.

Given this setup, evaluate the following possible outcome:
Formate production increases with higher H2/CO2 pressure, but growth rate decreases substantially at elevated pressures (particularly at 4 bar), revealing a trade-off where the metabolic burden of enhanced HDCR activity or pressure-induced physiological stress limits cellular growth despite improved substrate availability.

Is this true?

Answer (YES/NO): YES